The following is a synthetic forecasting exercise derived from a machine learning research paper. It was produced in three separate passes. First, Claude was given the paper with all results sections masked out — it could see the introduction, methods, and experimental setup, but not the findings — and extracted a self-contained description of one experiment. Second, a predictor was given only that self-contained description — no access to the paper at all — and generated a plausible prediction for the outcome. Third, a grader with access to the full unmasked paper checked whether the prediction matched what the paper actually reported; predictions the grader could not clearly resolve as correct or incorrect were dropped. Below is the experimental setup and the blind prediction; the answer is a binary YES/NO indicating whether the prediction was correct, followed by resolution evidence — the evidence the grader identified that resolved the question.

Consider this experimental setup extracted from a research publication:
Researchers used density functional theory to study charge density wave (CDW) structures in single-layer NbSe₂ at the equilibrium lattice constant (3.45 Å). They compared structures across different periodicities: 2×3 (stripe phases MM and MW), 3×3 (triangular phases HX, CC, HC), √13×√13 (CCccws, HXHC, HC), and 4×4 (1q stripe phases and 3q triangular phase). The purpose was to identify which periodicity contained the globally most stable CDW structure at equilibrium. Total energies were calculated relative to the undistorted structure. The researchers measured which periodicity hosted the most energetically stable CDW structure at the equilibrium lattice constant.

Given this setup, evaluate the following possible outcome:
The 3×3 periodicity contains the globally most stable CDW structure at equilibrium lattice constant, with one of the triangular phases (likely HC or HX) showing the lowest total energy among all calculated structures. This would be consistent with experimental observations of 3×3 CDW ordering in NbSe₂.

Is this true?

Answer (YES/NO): NO